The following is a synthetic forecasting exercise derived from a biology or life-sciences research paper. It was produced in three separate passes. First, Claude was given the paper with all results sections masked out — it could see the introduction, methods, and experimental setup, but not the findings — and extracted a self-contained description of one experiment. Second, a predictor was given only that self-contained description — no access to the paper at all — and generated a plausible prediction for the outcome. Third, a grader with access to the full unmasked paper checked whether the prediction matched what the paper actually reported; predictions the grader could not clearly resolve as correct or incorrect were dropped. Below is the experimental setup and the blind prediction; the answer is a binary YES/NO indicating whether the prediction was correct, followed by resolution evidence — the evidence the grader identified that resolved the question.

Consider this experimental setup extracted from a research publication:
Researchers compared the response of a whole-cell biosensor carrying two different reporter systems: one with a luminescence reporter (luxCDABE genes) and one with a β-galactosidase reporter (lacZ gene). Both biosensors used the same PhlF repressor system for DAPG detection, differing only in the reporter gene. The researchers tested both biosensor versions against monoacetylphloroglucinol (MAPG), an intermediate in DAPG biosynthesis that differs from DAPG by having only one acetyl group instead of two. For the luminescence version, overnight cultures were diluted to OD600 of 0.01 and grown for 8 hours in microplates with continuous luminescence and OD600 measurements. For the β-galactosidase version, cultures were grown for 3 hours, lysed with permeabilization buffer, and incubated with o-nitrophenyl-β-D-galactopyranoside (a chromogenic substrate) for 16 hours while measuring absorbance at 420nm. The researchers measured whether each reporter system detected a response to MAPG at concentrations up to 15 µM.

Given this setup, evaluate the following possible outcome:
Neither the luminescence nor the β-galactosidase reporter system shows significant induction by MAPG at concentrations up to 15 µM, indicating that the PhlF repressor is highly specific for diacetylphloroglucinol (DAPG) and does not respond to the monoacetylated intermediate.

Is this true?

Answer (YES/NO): NO